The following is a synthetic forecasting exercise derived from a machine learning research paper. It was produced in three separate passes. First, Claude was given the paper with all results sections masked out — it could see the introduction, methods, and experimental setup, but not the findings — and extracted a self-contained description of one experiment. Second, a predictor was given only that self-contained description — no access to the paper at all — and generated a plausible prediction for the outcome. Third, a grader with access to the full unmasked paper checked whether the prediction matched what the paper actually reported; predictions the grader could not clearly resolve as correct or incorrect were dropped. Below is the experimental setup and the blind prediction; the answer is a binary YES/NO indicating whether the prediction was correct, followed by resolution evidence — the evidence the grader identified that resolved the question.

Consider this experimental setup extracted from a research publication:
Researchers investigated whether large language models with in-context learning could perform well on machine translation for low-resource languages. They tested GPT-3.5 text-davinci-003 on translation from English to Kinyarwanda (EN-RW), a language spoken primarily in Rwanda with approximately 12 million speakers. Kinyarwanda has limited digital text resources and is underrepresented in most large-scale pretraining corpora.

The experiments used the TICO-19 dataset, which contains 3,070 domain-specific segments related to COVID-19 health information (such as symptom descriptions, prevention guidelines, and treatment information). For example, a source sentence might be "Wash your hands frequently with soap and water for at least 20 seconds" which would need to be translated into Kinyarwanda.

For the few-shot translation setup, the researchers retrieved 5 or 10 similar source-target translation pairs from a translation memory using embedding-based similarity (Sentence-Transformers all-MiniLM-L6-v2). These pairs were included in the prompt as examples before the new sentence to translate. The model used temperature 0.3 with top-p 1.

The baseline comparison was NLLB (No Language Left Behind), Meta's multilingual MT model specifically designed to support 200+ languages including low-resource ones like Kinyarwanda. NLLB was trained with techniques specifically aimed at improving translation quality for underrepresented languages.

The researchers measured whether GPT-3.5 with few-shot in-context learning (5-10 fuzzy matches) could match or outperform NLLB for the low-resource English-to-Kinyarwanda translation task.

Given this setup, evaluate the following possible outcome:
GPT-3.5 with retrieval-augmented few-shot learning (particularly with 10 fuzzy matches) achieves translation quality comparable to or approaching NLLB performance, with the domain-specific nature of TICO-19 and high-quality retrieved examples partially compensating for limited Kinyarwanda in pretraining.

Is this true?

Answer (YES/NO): NO